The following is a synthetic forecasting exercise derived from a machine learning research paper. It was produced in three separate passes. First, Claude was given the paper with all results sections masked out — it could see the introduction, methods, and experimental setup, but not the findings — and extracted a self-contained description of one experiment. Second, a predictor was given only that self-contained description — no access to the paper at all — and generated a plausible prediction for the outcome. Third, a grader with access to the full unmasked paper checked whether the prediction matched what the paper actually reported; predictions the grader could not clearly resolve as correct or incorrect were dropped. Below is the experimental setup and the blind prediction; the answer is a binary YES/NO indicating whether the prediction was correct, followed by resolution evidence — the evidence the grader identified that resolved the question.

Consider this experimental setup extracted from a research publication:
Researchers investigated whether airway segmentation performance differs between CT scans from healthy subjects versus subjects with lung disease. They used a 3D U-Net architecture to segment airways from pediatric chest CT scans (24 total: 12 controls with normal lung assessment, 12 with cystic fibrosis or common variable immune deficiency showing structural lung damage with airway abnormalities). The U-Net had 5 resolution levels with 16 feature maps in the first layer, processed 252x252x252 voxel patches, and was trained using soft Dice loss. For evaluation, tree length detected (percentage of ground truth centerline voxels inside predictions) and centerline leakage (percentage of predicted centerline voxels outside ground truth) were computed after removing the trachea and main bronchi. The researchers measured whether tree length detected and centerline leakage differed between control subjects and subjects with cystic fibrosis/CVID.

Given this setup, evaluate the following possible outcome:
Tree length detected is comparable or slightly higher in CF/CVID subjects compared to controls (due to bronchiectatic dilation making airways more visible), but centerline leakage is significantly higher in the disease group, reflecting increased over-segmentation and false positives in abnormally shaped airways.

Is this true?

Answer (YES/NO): NO